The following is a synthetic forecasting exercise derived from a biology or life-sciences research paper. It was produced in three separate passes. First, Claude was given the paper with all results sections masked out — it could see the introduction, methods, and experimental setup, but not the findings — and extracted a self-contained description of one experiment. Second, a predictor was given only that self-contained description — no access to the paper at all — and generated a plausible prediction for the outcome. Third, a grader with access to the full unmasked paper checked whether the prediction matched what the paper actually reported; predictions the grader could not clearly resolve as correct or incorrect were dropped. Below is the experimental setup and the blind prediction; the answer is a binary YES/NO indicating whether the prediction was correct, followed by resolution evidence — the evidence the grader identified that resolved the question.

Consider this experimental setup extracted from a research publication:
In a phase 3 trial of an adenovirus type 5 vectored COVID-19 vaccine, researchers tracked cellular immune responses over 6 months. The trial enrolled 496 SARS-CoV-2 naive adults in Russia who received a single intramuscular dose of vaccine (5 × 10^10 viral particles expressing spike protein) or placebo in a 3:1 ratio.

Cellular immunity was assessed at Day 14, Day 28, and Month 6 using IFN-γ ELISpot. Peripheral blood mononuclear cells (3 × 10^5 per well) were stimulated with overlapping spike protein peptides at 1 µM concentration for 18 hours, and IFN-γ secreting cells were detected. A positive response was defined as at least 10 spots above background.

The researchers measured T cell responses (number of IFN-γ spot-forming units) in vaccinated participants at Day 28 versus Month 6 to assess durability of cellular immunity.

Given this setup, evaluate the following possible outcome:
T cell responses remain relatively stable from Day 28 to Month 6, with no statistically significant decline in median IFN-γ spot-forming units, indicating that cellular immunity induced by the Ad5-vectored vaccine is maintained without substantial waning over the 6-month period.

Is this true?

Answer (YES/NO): NO